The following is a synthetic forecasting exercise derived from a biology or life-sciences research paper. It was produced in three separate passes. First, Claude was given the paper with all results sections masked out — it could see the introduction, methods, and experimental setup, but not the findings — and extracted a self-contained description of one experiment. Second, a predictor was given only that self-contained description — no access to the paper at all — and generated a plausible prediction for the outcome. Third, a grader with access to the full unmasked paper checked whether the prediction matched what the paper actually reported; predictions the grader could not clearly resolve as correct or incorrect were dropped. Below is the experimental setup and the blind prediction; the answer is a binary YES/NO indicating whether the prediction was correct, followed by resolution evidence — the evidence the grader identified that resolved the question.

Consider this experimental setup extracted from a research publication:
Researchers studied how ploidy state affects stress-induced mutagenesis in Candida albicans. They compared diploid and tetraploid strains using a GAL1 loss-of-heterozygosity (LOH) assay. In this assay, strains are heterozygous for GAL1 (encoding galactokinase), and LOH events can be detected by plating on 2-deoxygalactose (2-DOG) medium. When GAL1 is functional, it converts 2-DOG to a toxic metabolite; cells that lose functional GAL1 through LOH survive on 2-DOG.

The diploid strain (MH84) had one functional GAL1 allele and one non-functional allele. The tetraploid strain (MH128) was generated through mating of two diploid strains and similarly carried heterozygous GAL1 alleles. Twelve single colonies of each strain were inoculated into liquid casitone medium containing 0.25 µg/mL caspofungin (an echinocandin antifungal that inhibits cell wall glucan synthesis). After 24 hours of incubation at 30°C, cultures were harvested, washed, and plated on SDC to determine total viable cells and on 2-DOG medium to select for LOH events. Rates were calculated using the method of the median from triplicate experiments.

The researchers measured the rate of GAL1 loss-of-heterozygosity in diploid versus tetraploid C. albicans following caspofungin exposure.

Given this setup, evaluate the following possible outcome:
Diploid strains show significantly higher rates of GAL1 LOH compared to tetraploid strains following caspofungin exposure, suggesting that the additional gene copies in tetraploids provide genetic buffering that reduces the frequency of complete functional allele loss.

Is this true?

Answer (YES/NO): NO